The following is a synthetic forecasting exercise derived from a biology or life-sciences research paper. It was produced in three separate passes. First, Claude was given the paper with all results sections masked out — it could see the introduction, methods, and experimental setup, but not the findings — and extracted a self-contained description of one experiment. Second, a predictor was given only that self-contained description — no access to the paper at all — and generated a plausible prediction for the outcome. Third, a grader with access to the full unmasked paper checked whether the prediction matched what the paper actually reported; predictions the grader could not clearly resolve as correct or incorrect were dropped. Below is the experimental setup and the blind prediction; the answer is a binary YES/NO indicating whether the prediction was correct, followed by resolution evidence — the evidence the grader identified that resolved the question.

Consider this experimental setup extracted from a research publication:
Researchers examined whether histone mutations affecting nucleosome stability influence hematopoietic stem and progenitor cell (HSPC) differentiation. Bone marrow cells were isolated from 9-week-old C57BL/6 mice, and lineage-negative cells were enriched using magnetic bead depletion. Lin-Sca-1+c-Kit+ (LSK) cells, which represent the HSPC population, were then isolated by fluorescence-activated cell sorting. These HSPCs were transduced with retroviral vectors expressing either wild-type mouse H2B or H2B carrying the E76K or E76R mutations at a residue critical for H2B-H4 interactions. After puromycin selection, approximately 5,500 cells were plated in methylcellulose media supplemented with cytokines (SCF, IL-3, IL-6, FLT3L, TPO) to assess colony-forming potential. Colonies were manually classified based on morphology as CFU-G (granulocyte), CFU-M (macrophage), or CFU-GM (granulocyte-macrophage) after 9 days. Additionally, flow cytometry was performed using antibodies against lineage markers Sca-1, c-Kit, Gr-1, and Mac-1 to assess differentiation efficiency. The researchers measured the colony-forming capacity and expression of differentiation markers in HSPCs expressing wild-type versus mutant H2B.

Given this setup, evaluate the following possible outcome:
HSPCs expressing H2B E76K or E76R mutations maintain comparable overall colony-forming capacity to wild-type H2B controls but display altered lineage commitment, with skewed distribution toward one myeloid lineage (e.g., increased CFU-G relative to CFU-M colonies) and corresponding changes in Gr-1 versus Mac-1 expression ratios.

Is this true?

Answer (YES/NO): NO